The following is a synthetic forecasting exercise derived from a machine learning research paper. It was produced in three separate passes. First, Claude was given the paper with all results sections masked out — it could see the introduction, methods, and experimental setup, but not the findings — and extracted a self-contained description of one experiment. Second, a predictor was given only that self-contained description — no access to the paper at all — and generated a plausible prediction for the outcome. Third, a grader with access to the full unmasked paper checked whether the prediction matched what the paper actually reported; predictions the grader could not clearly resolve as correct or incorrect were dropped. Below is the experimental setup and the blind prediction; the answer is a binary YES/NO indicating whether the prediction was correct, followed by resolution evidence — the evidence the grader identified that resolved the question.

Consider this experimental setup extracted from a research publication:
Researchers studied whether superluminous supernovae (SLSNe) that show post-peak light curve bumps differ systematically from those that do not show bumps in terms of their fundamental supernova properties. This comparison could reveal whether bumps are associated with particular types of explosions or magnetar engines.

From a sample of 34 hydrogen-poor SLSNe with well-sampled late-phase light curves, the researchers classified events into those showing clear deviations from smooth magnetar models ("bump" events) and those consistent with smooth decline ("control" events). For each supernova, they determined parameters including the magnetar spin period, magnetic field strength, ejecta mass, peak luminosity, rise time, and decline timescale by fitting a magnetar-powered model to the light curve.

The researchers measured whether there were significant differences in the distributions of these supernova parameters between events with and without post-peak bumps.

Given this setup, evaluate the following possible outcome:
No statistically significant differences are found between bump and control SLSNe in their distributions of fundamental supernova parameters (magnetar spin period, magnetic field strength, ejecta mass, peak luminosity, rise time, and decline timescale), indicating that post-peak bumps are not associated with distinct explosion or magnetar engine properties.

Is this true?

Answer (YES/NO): YES